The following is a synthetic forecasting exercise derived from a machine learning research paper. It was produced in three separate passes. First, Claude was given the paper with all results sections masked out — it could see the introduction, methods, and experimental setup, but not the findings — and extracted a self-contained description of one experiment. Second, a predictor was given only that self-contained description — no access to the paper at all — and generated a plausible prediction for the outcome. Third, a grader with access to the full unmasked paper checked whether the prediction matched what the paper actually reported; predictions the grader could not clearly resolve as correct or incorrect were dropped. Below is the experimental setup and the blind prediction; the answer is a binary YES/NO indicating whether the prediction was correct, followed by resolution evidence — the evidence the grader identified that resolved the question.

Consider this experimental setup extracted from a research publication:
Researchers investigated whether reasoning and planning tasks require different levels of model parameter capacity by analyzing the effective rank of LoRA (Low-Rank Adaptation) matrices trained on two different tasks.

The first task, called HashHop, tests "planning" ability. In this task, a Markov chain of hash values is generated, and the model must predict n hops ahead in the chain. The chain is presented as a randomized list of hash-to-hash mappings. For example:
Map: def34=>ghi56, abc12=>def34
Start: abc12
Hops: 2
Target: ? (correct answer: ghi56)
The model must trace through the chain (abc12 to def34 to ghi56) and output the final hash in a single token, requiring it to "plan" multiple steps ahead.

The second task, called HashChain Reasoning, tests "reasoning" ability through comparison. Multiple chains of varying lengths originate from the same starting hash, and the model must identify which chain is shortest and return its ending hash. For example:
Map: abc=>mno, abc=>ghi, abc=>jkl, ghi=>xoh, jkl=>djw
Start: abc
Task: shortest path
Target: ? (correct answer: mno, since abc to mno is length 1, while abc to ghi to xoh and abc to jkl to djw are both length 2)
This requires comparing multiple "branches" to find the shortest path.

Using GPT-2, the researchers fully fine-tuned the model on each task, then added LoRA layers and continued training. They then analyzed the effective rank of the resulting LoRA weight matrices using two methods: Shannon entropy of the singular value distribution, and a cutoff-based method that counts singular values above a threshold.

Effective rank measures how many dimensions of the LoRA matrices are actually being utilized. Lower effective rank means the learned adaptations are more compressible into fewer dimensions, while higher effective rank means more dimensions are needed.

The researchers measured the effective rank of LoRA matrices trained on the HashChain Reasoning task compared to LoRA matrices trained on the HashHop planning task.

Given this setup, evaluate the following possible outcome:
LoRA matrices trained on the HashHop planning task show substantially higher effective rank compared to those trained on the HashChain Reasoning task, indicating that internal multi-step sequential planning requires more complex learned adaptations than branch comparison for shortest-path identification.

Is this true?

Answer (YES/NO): YES